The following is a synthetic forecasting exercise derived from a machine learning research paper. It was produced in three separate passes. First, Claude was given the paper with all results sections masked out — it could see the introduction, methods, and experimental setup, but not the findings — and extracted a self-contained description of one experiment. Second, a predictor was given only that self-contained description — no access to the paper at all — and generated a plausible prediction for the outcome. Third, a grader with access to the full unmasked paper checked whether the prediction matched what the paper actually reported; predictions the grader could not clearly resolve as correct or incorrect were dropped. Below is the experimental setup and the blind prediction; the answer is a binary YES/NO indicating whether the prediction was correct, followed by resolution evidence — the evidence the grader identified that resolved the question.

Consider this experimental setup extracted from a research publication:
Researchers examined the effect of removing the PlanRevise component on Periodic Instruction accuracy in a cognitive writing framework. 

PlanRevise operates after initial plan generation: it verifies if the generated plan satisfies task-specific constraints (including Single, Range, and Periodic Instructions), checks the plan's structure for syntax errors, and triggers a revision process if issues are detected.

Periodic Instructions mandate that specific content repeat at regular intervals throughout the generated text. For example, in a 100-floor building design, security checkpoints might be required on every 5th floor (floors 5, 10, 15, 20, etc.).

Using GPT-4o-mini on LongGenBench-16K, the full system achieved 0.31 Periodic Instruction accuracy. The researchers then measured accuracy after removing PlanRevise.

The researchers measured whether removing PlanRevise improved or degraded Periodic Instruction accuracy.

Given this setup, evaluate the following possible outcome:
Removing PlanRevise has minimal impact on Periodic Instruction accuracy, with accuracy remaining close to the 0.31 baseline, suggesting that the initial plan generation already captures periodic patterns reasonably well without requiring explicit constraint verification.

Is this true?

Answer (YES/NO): YES